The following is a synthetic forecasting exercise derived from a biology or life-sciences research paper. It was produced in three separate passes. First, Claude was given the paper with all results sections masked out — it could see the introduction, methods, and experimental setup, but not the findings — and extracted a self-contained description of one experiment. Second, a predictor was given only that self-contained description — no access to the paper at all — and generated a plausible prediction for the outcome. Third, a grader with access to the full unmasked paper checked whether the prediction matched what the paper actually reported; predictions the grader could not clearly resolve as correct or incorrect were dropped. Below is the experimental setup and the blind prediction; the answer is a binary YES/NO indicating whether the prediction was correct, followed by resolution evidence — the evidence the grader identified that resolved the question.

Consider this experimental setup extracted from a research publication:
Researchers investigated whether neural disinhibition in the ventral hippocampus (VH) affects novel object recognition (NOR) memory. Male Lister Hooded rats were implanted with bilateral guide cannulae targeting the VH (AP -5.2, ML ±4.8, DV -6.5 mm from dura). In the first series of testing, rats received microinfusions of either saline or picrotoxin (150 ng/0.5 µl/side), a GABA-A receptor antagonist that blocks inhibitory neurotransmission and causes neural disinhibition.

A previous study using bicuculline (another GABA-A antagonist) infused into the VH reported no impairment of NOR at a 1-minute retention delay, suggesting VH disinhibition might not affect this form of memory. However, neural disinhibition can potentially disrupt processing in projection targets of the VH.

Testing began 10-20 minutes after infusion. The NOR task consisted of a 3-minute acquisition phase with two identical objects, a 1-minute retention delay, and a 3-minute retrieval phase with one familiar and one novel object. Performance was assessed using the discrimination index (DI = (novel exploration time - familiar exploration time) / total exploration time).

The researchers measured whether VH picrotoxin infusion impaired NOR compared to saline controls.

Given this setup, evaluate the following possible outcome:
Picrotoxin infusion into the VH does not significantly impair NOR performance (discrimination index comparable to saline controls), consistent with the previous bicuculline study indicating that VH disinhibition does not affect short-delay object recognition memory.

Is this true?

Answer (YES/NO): NO